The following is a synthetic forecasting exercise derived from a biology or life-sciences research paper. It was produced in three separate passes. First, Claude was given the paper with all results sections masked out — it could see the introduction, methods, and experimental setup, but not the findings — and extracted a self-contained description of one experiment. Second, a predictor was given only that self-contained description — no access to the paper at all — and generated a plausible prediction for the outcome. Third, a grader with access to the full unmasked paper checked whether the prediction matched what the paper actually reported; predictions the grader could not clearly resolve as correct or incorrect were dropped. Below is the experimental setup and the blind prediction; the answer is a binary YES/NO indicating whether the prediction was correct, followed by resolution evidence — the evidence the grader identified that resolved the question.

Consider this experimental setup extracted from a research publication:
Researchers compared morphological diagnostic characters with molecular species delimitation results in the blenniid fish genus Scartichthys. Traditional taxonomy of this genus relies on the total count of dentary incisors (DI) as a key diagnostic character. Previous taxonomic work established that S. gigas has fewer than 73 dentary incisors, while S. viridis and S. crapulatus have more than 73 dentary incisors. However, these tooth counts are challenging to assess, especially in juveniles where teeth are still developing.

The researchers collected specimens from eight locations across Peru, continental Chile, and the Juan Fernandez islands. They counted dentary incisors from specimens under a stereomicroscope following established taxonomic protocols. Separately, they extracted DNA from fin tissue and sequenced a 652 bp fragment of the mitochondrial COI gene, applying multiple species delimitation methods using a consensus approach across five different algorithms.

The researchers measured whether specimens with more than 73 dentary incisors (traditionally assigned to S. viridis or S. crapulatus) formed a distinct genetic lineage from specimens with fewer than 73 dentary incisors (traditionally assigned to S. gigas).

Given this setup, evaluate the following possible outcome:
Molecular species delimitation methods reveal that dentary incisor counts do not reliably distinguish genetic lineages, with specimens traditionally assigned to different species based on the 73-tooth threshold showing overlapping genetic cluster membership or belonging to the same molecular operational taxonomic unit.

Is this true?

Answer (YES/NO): YES